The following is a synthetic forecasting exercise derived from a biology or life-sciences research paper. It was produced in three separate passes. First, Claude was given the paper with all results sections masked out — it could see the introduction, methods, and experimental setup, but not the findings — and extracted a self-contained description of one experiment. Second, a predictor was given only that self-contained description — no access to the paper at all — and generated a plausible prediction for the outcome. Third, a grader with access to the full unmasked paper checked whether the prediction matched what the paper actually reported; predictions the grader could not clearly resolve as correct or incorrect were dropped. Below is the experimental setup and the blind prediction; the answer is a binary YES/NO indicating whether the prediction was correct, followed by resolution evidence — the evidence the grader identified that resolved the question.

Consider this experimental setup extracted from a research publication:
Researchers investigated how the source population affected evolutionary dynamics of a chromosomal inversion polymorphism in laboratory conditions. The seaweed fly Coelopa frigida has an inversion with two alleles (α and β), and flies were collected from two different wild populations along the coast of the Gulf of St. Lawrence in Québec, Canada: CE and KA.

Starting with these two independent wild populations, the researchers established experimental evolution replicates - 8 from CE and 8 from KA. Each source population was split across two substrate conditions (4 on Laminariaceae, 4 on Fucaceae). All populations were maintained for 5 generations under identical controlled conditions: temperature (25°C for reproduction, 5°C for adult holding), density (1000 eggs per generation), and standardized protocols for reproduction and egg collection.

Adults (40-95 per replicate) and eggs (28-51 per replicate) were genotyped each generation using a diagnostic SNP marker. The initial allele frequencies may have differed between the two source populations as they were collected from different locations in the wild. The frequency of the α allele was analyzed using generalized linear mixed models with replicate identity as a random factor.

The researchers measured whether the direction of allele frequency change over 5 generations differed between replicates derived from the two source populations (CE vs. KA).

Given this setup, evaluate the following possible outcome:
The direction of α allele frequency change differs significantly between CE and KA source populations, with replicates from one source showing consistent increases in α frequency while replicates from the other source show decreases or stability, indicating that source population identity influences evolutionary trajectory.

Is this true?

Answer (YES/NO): NO